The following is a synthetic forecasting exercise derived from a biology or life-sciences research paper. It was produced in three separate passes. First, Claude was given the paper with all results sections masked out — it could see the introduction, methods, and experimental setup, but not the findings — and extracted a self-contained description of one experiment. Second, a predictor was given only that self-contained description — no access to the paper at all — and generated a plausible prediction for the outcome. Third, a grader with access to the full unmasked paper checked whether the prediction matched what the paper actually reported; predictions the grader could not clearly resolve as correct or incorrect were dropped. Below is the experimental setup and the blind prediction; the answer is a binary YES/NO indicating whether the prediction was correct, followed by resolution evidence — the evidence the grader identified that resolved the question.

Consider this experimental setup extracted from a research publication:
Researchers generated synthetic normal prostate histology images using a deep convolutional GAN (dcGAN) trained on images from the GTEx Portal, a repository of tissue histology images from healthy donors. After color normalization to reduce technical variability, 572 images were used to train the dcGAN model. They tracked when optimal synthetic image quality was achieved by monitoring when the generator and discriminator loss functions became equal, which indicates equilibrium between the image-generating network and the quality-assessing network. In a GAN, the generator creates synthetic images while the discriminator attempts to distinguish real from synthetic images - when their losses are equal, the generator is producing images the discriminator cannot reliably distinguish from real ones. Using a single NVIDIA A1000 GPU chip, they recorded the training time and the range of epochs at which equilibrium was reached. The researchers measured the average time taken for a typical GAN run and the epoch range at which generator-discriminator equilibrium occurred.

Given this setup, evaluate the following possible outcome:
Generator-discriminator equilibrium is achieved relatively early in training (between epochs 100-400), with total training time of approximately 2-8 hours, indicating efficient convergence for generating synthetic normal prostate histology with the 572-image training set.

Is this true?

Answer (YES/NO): NO